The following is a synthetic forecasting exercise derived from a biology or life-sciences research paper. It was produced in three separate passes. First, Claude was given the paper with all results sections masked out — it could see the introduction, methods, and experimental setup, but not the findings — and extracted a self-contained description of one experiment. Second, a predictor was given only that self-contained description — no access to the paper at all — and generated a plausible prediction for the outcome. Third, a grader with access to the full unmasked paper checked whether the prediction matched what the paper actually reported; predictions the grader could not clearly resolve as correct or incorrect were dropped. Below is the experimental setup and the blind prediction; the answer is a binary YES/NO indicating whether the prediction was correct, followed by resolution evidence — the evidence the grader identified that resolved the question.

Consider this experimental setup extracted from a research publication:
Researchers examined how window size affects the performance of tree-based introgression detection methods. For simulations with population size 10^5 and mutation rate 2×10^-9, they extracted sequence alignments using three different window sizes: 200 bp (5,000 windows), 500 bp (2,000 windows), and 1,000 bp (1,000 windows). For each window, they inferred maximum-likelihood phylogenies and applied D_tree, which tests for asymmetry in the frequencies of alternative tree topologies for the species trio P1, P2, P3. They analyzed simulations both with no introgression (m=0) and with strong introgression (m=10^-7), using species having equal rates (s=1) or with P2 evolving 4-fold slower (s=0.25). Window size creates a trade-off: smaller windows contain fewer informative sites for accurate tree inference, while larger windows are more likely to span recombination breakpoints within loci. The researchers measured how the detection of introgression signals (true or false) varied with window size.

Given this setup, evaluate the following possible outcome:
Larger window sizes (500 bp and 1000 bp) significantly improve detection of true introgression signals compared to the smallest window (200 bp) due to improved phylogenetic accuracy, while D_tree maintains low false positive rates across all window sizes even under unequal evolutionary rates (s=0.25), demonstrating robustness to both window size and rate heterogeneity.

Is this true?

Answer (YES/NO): NO